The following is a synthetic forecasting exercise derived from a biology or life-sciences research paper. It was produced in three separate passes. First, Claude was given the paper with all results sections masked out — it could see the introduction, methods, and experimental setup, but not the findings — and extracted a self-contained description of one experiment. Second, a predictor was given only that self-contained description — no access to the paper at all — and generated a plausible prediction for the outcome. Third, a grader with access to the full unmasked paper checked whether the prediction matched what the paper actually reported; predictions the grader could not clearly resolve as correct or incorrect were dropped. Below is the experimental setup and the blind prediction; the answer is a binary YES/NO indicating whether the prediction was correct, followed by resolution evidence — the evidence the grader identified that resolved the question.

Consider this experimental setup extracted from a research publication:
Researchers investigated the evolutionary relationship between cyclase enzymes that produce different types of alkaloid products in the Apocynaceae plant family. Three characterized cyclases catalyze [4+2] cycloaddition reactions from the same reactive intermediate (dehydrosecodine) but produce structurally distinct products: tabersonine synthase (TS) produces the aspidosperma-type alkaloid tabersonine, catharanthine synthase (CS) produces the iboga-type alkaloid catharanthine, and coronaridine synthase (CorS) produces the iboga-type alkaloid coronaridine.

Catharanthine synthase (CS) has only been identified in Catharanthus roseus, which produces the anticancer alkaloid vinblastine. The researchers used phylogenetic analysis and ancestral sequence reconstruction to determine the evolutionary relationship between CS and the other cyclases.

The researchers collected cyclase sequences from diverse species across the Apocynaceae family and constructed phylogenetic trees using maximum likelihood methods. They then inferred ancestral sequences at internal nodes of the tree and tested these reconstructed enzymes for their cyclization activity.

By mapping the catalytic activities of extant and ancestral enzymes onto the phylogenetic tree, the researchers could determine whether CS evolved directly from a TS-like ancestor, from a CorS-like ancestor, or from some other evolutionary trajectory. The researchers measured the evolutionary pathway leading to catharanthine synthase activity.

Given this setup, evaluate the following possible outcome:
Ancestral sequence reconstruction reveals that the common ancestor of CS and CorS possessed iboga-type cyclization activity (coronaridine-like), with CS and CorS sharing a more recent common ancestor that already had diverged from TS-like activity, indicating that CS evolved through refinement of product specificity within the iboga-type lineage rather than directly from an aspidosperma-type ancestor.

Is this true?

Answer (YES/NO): NO